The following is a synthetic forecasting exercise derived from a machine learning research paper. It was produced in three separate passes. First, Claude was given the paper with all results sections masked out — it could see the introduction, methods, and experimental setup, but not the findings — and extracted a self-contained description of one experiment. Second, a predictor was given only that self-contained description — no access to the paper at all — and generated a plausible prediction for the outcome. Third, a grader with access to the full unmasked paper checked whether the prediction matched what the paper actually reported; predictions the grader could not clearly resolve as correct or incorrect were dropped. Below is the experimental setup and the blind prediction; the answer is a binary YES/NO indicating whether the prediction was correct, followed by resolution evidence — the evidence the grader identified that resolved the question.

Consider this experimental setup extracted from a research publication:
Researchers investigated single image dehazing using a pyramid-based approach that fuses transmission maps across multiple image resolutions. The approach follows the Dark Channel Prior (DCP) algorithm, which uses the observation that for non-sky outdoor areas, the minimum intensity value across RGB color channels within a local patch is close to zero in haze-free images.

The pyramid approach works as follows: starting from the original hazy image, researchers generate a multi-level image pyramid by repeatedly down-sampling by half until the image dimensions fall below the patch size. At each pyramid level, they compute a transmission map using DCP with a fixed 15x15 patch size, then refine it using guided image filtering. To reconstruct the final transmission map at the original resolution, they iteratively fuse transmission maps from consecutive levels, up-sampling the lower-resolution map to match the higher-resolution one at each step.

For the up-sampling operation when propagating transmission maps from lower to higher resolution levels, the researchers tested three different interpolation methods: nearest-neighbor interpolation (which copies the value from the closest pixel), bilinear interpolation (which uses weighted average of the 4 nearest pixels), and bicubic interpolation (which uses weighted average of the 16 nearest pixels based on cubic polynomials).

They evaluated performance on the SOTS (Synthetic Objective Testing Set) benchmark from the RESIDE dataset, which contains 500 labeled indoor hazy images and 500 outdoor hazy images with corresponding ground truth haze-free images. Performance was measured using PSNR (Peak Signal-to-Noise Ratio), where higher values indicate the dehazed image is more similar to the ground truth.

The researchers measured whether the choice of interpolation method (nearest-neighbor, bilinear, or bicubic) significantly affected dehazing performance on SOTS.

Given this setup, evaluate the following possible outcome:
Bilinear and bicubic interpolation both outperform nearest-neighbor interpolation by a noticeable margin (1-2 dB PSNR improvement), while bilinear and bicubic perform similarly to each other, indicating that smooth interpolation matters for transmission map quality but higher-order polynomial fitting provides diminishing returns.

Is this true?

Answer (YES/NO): NO